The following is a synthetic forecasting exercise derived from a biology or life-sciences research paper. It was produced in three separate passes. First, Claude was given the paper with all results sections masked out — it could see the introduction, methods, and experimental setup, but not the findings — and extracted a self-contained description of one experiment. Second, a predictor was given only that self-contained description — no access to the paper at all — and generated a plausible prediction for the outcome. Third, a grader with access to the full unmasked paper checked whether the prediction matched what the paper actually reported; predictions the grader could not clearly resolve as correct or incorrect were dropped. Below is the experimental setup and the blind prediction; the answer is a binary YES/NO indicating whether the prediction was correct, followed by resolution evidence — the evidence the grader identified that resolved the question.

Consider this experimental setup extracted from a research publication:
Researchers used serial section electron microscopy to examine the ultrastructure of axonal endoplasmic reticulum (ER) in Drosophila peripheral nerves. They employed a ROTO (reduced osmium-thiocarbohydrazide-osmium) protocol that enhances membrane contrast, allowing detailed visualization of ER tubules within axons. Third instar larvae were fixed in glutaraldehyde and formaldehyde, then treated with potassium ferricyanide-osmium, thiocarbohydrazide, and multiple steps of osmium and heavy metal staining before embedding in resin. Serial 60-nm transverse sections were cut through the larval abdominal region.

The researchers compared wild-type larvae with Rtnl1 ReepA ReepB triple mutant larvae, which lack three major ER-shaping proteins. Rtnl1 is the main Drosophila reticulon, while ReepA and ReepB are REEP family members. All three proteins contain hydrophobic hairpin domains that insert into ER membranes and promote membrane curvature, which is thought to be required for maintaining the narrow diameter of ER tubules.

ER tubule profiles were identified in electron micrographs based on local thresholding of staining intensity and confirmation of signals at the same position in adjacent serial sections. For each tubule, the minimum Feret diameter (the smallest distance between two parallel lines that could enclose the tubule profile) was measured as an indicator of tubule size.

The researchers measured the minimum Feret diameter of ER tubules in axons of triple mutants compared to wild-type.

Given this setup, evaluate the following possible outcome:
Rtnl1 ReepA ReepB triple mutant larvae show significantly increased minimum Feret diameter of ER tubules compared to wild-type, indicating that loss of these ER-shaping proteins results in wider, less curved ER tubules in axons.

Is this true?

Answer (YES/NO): YES